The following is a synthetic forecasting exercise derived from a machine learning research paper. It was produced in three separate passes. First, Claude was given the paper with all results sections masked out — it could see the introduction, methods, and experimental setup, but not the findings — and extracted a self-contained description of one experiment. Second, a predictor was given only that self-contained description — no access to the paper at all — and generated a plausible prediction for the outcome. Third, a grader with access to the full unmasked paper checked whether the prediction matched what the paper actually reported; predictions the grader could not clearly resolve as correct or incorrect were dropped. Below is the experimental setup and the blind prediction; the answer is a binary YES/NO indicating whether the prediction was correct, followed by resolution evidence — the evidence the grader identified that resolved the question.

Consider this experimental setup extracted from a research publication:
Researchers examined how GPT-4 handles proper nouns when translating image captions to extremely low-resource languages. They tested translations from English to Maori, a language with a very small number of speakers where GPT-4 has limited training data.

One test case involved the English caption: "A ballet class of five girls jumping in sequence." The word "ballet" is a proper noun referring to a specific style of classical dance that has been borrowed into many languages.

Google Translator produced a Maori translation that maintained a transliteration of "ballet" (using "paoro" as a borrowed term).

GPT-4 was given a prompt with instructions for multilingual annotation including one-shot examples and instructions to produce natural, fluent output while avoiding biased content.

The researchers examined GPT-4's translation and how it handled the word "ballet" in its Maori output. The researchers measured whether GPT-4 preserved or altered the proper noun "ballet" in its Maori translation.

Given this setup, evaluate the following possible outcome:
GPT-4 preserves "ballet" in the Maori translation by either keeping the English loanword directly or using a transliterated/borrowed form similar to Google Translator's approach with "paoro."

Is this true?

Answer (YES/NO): NO